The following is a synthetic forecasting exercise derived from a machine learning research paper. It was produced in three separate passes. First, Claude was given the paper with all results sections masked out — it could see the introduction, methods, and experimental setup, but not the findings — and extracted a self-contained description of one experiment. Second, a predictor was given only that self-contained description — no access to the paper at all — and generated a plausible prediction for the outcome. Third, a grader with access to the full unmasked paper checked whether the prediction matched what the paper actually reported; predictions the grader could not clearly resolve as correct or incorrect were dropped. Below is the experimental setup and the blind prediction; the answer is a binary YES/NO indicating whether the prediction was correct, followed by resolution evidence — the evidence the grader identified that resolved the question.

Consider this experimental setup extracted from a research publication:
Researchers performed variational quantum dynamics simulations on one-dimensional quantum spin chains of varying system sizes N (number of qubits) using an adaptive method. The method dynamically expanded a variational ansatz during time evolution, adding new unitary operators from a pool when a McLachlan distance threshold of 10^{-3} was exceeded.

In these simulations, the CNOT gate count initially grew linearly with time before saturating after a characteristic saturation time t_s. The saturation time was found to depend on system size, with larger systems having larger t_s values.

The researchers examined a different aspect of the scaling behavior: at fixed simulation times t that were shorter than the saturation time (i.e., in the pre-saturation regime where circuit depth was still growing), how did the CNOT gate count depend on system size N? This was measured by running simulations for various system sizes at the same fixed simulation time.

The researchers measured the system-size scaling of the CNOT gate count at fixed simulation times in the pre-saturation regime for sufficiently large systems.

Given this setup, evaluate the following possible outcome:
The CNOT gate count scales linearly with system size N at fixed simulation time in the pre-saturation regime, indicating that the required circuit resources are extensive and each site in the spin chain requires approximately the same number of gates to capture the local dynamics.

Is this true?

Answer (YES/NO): YES